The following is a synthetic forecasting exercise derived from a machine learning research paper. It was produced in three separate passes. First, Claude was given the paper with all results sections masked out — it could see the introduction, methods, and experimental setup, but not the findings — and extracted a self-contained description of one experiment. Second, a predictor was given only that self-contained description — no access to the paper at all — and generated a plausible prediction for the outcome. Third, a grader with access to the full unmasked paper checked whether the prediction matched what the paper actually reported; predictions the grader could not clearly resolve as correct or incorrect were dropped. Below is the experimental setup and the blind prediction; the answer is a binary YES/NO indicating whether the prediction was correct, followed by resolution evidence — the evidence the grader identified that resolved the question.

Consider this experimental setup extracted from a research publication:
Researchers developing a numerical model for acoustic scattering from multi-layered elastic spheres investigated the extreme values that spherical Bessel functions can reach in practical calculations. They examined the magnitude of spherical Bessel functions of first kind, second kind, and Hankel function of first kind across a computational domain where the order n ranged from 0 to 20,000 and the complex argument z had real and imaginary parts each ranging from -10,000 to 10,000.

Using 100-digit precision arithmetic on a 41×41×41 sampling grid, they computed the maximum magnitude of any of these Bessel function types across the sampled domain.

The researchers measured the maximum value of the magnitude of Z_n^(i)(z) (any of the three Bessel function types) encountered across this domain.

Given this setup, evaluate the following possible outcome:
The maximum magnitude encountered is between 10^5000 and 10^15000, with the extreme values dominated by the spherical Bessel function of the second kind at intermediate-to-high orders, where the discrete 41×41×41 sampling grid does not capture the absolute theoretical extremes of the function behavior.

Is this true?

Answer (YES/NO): NO